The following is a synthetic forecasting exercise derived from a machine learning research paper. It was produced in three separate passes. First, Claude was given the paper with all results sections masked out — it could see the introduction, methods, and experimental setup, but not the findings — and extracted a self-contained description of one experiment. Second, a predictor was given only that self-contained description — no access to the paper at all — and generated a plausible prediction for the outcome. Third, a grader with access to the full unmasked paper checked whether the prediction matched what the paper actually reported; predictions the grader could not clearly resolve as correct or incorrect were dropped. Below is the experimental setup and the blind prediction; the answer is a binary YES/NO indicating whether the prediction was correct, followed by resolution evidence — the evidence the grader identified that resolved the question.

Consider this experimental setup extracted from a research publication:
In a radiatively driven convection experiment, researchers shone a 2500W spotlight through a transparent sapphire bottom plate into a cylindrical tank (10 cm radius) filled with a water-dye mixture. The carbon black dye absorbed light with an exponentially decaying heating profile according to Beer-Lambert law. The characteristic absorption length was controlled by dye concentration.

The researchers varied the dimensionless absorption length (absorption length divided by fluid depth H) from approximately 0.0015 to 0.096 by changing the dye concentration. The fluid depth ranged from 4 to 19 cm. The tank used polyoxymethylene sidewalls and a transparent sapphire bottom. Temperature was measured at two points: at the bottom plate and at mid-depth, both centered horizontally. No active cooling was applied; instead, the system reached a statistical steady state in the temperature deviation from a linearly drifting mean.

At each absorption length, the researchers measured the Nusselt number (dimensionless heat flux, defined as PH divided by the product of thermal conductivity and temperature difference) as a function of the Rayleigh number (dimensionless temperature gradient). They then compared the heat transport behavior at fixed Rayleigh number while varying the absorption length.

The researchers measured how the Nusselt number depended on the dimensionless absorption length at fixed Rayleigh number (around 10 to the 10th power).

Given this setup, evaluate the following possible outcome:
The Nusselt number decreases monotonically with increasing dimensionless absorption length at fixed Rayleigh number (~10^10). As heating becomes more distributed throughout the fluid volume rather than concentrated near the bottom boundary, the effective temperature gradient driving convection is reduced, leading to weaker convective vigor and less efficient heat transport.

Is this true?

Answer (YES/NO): NO